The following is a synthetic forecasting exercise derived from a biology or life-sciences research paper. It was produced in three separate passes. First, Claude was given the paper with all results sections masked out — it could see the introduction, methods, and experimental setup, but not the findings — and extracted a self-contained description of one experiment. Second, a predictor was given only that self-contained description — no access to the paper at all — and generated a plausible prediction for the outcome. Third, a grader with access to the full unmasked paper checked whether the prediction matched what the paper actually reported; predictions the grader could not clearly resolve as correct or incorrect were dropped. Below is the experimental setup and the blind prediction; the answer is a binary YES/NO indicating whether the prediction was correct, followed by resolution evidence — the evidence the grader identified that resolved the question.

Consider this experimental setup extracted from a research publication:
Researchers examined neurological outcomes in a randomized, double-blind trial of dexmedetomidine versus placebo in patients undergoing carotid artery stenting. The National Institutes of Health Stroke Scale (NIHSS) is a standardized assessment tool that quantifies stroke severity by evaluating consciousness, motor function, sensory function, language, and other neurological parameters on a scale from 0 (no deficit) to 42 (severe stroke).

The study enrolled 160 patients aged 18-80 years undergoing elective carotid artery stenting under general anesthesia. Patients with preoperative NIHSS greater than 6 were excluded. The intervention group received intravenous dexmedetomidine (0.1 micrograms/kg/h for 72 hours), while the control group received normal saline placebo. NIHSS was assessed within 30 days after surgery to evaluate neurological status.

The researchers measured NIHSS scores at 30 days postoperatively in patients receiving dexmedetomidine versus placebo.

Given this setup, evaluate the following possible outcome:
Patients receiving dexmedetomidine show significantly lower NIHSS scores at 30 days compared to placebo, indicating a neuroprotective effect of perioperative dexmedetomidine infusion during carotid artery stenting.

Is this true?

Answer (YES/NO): NO